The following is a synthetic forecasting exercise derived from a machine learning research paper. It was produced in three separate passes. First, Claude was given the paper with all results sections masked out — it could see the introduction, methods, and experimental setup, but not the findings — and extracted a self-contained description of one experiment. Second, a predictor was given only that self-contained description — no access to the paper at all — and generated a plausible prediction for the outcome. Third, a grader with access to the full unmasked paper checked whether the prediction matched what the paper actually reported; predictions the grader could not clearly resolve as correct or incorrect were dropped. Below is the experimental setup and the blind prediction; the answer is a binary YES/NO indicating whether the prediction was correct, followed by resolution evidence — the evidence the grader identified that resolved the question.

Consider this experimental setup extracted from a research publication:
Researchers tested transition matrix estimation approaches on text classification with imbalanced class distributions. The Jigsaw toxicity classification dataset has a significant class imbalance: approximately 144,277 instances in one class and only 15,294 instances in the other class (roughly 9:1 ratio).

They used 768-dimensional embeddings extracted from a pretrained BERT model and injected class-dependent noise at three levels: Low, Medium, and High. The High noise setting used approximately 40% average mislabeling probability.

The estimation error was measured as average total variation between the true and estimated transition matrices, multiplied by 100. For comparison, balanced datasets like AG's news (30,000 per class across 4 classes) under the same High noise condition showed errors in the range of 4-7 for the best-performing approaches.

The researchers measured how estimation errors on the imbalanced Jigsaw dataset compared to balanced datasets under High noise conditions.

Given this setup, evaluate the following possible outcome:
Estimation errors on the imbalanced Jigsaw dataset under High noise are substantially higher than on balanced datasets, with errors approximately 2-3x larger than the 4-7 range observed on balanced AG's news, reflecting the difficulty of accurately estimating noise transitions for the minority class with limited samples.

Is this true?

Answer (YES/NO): NO